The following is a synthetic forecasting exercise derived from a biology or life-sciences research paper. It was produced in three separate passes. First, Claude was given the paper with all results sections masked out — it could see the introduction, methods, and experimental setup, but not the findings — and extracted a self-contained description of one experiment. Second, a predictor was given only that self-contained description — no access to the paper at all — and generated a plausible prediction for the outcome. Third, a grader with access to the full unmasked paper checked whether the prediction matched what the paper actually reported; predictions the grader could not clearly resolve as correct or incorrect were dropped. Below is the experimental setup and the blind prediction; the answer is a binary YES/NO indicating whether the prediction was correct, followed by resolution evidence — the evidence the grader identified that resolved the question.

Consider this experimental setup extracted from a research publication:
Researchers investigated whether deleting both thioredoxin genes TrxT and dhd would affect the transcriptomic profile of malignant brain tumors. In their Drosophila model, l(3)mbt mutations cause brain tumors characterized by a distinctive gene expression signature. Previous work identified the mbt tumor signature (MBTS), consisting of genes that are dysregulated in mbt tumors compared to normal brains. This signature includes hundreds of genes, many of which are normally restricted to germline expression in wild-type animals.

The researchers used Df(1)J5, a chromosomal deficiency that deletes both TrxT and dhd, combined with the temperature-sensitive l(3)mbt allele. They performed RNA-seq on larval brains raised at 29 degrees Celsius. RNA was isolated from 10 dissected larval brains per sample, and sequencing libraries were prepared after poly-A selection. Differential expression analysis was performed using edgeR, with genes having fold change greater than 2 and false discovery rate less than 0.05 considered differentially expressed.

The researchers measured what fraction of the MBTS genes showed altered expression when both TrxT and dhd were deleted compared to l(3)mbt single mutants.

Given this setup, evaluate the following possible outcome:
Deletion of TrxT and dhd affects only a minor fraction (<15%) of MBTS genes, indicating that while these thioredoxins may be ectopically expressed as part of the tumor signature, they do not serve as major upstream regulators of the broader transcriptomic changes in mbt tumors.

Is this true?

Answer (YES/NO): NO